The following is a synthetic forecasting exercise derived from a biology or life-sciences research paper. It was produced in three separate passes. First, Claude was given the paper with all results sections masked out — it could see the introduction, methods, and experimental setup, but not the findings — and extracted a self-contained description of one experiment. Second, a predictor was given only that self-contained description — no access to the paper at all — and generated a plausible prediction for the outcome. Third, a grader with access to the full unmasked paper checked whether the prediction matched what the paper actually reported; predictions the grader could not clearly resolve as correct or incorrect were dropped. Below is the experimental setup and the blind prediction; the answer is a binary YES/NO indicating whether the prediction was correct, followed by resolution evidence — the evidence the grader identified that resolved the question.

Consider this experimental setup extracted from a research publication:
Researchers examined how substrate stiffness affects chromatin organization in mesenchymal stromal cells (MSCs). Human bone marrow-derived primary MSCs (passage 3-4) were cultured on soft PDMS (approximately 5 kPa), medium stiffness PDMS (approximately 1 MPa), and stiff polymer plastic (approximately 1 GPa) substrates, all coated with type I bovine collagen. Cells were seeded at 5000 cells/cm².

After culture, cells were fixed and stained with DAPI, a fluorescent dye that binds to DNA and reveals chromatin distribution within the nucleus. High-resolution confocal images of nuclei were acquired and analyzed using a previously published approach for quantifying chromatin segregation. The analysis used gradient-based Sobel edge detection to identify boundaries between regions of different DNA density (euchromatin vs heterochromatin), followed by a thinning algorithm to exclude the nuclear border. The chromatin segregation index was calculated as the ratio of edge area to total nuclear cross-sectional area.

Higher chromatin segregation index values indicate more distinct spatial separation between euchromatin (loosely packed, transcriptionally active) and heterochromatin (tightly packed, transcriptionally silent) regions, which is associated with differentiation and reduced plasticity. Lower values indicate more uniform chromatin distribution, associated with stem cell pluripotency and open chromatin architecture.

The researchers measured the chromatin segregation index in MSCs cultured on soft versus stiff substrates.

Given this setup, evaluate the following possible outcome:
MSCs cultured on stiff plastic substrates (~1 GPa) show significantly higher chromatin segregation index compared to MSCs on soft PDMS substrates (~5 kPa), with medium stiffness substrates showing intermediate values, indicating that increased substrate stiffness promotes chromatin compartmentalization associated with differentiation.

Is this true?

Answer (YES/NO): NO